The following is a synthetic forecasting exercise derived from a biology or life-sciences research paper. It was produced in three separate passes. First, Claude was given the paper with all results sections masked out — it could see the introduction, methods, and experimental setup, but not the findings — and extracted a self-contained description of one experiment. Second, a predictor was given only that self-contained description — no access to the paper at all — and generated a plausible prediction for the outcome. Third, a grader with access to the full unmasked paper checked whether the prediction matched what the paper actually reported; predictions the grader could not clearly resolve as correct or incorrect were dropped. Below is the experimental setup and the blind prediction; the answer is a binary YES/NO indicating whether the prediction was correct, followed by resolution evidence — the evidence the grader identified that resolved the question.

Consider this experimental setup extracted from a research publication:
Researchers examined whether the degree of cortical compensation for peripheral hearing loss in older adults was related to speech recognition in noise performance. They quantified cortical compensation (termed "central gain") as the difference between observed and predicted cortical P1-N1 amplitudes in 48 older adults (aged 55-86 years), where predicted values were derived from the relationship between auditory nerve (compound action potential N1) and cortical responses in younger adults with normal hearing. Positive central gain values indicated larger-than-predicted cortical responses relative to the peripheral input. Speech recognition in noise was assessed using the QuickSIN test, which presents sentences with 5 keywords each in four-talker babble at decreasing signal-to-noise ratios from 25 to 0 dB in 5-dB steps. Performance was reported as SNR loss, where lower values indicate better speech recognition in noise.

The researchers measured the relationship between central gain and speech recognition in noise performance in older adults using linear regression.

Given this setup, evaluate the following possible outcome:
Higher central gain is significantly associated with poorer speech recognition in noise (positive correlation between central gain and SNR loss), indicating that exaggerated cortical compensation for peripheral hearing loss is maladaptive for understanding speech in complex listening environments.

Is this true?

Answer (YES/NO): YES